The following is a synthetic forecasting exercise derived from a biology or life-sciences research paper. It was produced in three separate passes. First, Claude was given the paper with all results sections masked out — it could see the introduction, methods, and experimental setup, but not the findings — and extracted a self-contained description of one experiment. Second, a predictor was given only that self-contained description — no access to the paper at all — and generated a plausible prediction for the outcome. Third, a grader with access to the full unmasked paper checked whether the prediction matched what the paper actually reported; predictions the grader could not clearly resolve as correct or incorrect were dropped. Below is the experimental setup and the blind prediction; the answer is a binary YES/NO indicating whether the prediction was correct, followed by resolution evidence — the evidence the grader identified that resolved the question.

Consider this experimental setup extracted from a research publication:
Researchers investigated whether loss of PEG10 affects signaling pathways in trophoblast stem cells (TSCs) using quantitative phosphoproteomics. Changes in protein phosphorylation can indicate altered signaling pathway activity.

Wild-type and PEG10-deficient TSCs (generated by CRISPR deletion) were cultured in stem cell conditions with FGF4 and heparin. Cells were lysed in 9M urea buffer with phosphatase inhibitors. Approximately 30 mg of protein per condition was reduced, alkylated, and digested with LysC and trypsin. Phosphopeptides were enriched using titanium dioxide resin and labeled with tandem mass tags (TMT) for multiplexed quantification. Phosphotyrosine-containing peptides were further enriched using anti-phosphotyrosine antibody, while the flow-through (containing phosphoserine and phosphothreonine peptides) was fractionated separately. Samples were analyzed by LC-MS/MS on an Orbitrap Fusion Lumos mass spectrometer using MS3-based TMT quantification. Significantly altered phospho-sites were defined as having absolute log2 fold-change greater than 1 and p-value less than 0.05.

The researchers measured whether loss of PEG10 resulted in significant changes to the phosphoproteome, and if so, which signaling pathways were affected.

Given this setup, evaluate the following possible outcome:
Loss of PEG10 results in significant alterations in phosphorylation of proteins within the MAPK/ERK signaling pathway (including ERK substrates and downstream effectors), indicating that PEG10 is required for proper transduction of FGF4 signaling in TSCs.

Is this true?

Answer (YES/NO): YES